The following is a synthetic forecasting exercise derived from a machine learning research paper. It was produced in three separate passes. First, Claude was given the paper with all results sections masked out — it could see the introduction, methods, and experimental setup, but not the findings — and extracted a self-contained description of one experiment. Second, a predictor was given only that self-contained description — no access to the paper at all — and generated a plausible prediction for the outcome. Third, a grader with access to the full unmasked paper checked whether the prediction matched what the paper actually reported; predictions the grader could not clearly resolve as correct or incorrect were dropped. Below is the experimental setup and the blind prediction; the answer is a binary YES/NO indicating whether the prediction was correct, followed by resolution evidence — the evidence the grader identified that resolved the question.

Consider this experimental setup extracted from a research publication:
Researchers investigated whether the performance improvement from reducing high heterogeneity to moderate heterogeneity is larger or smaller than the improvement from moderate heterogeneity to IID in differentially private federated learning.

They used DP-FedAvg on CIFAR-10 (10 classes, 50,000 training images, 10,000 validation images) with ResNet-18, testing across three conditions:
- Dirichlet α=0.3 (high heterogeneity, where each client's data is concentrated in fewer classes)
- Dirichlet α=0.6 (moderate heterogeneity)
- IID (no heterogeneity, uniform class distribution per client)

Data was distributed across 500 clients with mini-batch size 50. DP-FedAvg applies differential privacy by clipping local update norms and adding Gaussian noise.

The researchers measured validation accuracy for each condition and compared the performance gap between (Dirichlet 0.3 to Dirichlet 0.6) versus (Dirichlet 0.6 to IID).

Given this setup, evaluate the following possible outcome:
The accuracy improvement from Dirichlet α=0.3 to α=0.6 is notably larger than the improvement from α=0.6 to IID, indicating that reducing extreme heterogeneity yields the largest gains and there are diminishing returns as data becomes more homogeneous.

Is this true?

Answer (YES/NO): YES